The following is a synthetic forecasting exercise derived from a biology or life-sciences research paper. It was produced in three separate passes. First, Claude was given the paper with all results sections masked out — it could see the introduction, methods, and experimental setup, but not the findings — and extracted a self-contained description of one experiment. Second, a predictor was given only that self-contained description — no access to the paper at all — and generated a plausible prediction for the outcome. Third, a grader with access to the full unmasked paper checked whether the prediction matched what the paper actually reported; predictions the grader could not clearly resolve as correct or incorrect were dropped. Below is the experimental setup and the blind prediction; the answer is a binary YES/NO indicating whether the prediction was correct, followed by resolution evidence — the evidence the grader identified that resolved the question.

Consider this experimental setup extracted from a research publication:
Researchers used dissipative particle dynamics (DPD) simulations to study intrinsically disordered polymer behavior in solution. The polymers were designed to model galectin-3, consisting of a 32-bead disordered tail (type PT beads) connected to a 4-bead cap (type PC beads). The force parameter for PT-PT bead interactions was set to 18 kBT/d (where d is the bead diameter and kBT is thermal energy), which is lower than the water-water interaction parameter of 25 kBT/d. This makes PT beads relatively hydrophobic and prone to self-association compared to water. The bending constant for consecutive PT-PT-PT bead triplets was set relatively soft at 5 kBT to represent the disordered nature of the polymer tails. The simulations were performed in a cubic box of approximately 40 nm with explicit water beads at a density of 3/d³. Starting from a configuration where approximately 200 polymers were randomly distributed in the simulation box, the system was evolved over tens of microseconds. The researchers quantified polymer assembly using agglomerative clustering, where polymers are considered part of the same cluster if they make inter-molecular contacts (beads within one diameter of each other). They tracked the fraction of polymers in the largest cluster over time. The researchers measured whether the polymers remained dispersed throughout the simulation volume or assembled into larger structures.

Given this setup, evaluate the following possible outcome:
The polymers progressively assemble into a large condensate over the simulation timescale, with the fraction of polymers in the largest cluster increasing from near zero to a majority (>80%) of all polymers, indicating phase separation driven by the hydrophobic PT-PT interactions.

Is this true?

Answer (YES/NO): YES